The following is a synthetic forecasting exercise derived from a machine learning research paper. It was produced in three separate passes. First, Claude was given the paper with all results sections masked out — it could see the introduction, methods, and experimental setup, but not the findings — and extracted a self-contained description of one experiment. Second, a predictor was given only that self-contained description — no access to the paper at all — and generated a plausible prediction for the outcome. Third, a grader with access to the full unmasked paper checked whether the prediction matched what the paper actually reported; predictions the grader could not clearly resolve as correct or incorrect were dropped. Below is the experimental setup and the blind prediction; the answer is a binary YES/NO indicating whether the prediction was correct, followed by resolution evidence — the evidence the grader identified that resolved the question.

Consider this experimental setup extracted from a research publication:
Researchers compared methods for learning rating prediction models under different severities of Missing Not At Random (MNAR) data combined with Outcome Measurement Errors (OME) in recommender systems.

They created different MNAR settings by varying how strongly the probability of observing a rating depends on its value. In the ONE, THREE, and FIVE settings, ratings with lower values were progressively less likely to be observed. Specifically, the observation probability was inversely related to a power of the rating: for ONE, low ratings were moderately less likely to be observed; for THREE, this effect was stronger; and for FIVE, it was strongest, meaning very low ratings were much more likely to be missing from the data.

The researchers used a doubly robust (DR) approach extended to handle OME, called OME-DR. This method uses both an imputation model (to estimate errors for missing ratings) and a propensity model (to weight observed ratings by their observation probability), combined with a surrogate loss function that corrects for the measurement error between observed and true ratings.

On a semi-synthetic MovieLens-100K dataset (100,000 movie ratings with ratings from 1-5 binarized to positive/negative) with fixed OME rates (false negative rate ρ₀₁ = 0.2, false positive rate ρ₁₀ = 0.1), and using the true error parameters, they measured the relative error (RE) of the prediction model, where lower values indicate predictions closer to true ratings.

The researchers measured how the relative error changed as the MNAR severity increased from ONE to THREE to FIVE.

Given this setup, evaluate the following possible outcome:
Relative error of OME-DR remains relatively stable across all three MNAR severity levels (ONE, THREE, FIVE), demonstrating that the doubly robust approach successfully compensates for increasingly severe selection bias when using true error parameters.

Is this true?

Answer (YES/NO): YES